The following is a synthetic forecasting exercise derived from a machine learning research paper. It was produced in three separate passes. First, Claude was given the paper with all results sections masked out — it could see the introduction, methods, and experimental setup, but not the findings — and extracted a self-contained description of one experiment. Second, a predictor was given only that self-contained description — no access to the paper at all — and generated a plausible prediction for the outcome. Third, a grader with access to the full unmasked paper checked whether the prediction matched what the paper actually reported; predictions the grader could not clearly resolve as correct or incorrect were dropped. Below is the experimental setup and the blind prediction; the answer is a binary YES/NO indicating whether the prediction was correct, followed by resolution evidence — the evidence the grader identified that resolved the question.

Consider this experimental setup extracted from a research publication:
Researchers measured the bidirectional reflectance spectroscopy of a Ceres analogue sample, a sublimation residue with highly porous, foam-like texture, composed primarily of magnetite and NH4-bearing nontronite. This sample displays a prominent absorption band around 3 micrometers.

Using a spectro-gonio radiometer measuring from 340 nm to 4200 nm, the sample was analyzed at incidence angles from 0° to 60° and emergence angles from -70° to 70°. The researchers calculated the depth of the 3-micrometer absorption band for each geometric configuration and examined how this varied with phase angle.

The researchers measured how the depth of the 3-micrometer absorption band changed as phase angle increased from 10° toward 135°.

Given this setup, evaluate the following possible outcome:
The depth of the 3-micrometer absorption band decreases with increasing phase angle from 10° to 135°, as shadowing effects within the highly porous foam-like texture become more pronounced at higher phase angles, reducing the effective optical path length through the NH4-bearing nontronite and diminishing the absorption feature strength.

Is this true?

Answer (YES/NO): NO